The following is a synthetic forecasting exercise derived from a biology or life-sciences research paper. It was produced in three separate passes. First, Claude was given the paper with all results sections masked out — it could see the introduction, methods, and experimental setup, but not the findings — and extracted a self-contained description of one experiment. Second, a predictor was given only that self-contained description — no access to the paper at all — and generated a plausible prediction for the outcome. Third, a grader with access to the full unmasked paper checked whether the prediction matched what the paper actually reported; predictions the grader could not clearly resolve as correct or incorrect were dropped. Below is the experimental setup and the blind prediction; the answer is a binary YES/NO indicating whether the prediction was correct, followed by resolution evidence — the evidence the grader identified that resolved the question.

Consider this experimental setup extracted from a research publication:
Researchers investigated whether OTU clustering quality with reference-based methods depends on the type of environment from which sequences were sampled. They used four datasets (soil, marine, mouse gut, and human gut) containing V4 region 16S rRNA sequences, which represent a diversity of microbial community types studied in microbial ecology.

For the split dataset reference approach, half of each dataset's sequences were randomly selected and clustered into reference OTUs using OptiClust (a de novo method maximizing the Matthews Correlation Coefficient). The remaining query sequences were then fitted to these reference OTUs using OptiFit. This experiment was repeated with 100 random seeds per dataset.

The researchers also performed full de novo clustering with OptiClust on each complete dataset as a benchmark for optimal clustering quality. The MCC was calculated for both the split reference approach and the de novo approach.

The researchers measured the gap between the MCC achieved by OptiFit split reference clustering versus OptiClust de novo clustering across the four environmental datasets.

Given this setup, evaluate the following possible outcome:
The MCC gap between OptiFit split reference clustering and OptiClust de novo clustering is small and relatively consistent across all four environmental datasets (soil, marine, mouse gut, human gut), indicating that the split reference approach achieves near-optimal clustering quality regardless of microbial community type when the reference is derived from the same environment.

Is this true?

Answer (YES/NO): YES